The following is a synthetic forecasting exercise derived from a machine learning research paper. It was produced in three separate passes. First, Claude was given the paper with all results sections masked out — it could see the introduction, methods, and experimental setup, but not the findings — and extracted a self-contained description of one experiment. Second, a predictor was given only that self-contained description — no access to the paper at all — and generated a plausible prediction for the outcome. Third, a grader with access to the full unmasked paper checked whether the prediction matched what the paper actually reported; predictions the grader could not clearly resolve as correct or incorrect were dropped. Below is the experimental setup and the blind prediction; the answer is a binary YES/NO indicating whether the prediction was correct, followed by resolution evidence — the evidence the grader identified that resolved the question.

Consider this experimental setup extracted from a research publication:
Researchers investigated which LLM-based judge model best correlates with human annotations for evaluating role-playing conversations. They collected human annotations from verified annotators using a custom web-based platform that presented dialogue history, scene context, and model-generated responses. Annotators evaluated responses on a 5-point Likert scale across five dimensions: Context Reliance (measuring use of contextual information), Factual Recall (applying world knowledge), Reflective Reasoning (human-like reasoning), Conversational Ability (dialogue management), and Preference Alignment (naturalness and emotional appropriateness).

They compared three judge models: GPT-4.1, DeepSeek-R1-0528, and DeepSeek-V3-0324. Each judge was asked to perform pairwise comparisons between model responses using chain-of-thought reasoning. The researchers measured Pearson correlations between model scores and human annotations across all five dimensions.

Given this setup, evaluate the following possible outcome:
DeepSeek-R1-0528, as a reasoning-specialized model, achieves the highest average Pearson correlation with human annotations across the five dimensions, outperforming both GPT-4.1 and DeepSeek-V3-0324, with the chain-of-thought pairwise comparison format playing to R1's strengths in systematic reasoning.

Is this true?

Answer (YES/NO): NO